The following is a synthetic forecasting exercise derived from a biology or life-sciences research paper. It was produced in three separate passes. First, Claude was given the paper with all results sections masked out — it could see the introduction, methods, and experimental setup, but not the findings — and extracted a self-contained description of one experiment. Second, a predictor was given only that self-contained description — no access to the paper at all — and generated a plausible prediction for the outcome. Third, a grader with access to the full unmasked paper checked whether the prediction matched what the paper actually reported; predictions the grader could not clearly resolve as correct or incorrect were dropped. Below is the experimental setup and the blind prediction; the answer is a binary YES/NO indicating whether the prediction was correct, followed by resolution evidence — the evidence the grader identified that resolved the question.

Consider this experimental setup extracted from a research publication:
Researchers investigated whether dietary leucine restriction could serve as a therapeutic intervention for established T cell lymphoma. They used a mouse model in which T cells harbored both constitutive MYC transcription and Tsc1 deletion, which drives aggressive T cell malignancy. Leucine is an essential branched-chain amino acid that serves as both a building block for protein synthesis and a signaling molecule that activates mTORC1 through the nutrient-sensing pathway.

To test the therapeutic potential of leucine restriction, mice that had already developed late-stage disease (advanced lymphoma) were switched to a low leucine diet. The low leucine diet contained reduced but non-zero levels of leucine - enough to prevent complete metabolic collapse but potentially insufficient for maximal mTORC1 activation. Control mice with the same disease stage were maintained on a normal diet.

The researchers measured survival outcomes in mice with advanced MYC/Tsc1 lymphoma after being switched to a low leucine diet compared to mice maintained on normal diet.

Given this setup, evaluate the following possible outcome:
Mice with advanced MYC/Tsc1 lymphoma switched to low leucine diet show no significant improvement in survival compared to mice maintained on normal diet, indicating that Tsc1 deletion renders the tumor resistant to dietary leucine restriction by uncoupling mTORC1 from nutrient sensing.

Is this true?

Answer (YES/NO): NO